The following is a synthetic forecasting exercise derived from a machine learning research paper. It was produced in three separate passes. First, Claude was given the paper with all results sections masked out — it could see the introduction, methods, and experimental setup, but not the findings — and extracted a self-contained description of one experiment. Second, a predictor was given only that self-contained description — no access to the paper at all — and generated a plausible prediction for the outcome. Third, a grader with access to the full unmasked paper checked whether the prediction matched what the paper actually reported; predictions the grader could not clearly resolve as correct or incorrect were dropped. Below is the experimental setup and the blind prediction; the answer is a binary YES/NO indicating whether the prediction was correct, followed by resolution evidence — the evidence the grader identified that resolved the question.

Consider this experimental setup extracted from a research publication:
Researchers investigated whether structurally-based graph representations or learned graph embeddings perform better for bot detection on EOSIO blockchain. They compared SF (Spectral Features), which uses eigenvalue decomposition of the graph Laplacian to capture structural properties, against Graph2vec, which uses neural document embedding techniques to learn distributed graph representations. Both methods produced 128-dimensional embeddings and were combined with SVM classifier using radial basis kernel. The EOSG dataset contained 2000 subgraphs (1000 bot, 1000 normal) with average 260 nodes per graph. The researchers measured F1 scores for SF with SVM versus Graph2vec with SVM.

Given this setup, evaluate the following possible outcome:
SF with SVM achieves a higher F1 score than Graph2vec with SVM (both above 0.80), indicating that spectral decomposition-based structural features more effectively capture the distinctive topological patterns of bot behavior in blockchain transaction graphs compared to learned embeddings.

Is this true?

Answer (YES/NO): YES